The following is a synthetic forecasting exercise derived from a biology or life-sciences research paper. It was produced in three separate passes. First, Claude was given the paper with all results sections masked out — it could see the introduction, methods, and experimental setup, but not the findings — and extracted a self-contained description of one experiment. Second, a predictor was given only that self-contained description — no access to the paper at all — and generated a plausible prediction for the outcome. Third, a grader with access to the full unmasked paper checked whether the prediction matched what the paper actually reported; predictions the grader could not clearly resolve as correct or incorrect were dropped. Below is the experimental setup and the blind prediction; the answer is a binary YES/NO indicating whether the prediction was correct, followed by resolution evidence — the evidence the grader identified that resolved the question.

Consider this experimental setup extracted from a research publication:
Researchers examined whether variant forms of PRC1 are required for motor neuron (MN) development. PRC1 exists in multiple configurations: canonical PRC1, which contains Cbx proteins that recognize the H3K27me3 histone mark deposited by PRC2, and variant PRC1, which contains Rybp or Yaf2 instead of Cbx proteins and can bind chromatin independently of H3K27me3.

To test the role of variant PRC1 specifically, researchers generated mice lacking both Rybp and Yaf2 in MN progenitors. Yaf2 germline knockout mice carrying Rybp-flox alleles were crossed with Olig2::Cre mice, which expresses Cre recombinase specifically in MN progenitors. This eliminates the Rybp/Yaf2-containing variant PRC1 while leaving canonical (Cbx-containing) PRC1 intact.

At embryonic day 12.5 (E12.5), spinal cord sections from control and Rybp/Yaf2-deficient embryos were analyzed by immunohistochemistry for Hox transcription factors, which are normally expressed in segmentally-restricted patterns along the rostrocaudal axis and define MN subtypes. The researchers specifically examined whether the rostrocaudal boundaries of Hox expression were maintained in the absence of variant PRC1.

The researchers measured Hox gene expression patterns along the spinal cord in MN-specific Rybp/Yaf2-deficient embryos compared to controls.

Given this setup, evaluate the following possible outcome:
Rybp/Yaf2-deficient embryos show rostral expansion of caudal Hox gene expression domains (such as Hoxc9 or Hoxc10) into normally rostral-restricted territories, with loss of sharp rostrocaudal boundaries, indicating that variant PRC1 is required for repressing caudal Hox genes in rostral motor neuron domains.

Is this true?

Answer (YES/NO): NO